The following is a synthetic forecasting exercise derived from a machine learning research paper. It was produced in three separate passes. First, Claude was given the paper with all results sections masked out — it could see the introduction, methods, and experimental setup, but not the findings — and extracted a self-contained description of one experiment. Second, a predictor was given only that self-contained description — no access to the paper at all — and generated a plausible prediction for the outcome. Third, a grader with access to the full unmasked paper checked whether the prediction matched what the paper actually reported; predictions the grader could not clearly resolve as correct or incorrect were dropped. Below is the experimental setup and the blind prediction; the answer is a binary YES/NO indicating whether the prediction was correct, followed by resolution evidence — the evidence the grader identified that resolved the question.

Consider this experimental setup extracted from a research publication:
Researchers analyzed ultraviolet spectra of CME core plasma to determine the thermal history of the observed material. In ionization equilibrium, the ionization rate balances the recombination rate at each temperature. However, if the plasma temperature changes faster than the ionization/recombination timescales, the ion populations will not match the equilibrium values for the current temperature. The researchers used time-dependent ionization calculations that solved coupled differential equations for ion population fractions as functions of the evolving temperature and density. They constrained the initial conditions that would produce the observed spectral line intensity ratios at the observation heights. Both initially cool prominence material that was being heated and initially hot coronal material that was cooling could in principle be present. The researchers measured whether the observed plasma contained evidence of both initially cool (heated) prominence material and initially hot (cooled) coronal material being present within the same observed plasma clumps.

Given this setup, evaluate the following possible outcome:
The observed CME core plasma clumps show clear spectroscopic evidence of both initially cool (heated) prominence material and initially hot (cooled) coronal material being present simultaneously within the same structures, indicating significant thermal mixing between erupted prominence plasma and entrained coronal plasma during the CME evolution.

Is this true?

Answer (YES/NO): YES